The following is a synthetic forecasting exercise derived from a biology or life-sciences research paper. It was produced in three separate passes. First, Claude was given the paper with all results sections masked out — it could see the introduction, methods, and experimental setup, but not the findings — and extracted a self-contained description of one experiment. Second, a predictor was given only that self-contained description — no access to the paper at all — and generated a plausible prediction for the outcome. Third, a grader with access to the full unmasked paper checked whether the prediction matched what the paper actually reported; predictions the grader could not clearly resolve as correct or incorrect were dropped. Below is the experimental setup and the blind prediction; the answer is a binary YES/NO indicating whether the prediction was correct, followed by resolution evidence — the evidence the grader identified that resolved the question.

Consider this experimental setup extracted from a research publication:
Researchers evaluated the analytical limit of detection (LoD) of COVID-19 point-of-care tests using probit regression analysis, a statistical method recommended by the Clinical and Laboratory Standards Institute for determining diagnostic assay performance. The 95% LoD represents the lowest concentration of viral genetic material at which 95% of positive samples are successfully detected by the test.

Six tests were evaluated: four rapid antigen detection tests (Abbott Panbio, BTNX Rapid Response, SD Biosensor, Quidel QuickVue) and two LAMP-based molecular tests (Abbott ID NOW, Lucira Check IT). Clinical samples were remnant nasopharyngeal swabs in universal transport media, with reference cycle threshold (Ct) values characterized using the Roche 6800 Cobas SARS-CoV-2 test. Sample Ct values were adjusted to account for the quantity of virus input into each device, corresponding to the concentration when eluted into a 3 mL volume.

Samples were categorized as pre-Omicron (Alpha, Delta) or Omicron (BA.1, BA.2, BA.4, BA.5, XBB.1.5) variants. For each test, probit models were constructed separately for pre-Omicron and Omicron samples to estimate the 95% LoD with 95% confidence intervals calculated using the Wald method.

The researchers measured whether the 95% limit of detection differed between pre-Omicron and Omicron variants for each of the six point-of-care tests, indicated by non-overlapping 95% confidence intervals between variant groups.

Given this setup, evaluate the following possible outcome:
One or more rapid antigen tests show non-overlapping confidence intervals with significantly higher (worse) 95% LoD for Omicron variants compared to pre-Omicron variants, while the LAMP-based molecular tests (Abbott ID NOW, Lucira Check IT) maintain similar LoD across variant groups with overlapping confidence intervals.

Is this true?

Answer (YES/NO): NO